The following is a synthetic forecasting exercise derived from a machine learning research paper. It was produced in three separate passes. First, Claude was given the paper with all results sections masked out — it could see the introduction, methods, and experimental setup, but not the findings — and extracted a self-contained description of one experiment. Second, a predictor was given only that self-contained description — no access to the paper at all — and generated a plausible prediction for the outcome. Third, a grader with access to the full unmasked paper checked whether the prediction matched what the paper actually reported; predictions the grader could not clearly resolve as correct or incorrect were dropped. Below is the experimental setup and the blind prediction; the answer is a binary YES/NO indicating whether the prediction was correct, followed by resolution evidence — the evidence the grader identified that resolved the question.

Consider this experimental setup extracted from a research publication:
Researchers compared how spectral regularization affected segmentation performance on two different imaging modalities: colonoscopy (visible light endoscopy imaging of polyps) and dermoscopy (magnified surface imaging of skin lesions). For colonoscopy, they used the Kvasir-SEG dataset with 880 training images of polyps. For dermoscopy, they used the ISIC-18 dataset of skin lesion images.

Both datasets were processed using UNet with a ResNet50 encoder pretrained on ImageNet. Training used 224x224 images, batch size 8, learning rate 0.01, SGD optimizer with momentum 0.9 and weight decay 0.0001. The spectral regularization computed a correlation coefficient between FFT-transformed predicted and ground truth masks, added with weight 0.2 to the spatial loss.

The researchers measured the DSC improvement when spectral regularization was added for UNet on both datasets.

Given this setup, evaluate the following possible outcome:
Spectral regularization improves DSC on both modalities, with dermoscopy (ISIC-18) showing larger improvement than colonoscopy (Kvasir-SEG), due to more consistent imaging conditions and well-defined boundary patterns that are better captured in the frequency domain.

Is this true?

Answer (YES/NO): NO